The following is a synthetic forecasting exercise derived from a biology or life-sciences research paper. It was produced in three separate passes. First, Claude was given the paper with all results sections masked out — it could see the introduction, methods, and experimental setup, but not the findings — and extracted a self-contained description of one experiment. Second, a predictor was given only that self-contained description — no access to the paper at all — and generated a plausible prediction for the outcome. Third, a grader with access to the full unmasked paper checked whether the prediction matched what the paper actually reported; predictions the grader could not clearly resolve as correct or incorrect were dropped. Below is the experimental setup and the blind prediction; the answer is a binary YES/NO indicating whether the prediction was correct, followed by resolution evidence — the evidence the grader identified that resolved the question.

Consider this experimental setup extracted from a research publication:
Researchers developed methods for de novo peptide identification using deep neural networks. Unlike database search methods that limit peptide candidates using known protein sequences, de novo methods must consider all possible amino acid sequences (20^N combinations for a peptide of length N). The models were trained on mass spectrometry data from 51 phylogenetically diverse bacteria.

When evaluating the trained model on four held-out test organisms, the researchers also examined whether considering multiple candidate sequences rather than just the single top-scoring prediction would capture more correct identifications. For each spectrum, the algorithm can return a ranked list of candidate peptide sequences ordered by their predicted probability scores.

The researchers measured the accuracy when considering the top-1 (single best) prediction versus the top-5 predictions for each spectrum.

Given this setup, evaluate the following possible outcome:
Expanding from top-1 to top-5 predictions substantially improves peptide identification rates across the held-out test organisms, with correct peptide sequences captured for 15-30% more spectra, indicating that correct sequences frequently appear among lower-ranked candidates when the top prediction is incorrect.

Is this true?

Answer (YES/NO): NO